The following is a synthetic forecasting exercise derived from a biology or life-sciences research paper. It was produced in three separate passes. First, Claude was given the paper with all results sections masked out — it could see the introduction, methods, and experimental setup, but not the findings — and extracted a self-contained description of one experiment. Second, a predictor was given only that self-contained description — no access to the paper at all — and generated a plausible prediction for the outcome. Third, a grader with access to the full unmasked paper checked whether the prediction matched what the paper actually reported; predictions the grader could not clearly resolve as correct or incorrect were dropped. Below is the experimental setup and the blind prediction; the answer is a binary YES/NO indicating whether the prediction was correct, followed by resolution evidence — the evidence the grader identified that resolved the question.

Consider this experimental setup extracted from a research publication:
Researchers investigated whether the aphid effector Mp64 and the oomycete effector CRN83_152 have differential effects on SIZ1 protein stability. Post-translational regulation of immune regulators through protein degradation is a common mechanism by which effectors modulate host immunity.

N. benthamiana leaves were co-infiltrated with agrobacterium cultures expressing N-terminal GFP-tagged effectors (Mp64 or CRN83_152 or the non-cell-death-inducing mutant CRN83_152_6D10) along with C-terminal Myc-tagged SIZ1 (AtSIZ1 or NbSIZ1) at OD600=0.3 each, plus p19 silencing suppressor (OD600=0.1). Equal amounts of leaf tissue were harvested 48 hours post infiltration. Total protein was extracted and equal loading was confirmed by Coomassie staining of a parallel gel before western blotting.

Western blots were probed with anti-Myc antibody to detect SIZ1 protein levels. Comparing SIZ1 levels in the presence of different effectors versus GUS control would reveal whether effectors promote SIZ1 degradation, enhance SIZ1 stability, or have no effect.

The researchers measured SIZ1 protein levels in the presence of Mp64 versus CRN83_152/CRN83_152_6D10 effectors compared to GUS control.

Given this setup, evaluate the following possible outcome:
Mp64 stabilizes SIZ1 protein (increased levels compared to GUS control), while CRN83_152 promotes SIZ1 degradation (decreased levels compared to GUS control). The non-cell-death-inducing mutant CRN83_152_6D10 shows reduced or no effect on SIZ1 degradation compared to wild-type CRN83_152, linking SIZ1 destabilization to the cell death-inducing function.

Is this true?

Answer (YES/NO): NO